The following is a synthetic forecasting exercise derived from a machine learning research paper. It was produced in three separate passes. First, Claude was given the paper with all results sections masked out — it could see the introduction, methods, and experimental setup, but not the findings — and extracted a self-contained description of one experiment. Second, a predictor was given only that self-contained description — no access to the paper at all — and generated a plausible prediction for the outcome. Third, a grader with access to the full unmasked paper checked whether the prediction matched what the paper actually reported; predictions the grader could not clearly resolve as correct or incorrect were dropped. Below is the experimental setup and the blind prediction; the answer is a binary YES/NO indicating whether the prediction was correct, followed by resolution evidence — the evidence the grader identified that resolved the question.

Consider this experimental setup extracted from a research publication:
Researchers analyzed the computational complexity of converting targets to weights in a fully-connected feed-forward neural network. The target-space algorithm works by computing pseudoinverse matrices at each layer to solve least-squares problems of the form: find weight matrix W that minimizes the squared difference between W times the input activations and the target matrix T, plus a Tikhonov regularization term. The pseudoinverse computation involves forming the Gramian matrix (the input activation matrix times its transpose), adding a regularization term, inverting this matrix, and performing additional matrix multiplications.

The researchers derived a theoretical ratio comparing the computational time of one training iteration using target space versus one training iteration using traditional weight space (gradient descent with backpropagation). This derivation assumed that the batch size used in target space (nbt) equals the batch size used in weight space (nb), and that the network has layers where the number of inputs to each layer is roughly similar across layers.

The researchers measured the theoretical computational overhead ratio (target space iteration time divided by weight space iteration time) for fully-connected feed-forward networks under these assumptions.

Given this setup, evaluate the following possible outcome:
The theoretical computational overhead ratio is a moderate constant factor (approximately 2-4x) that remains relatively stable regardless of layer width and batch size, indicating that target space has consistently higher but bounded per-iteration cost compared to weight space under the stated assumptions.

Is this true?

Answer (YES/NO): YES